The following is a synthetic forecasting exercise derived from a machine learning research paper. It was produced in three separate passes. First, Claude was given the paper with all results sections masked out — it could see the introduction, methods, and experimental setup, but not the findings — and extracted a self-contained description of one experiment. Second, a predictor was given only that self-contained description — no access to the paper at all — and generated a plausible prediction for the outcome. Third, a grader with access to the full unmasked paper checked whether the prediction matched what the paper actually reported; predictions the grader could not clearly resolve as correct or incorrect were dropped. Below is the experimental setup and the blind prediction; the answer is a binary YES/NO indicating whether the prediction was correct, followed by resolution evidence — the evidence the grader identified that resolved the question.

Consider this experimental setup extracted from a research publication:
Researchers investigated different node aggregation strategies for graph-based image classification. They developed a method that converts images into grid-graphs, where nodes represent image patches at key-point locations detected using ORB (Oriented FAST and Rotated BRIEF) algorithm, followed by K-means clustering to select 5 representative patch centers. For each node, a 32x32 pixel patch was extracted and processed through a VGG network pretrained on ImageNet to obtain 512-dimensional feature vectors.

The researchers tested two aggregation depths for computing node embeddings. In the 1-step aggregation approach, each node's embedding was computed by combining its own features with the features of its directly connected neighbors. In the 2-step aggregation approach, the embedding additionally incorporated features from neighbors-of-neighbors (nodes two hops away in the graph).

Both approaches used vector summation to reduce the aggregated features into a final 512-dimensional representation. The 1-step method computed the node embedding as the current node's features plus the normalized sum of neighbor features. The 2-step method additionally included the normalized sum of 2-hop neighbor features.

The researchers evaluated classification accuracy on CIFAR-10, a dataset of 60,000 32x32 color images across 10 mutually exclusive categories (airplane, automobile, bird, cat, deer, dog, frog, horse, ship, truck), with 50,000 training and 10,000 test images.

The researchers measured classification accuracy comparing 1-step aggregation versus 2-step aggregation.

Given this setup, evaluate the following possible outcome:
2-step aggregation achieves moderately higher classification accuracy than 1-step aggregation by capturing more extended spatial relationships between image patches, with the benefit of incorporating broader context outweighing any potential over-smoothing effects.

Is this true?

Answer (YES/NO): NO